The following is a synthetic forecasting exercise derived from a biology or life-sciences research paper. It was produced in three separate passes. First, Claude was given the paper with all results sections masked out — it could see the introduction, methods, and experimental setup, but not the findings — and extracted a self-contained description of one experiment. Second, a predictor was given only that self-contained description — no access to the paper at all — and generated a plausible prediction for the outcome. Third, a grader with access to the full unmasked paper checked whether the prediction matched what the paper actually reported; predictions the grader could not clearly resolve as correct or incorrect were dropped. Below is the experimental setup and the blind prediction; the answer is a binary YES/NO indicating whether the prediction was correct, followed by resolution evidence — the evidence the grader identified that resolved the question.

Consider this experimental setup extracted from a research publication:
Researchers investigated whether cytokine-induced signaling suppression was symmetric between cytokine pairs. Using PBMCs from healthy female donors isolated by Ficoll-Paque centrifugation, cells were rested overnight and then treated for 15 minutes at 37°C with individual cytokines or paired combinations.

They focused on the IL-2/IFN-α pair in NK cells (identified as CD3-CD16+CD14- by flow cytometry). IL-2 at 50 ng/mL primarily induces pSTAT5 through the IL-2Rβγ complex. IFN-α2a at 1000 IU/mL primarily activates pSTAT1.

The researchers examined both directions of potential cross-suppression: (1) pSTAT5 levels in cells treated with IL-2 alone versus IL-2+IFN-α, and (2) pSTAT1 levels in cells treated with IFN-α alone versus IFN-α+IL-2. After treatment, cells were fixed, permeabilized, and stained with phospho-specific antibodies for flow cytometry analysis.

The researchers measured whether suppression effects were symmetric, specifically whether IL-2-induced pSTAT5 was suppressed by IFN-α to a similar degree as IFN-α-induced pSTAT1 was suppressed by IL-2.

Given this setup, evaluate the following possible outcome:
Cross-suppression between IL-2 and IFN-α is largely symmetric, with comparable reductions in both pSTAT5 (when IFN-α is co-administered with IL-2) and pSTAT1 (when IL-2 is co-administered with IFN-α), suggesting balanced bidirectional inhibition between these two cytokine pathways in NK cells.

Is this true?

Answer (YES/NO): NO